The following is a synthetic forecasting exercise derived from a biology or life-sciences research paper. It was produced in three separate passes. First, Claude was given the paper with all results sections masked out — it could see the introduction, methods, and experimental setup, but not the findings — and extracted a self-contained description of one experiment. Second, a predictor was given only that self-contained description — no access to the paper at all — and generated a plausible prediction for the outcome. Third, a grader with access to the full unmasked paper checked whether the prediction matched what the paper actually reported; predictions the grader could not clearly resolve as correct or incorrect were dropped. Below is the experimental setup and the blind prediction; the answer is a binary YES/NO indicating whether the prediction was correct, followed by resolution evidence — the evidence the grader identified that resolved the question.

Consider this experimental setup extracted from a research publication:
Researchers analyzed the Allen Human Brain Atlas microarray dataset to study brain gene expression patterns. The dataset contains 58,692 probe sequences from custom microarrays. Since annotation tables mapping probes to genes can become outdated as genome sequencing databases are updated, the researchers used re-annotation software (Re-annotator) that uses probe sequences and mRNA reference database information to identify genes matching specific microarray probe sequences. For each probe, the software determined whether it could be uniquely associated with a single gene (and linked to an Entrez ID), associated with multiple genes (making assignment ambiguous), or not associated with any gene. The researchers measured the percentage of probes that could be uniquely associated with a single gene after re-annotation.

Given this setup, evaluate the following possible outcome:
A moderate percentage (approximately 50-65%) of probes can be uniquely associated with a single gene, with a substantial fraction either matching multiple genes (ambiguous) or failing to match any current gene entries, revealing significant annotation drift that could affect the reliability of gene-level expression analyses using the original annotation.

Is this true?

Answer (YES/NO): NO